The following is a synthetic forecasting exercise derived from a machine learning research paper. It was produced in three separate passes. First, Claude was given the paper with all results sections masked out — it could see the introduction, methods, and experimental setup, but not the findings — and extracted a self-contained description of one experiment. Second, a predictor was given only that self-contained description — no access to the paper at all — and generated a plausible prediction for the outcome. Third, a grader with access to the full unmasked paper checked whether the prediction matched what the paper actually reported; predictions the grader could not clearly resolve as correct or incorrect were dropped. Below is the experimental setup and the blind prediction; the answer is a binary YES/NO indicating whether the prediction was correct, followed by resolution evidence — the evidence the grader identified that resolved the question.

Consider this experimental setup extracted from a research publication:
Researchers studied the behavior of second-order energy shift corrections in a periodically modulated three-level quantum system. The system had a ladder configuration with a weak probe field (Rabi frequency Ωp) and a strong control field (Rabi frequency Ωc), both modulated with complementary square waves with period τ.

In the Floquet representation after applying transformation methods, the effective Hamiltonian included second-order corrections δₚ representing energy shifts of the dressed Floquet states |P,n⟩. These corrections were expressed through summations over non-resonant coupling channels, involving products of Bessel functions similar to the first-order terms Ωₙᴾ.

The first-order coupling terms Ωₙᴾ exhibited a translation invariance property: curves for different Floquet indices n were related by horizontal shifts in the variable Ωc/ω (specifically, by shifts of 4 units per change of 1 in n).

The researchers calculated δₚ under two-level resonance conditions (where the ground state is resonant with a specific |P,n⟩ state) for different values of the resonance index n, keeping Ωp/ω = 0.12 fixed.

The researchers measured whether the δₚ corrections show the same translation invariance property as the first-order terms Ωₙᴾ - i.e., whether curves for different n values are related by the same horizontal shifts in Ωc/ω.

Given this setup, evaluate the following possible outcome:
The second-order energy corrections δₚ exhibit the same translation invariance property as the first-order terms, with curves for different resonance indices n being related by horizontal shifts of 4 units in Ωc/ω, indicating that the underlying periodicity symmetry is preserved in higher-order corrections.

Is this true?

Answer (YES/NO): YES